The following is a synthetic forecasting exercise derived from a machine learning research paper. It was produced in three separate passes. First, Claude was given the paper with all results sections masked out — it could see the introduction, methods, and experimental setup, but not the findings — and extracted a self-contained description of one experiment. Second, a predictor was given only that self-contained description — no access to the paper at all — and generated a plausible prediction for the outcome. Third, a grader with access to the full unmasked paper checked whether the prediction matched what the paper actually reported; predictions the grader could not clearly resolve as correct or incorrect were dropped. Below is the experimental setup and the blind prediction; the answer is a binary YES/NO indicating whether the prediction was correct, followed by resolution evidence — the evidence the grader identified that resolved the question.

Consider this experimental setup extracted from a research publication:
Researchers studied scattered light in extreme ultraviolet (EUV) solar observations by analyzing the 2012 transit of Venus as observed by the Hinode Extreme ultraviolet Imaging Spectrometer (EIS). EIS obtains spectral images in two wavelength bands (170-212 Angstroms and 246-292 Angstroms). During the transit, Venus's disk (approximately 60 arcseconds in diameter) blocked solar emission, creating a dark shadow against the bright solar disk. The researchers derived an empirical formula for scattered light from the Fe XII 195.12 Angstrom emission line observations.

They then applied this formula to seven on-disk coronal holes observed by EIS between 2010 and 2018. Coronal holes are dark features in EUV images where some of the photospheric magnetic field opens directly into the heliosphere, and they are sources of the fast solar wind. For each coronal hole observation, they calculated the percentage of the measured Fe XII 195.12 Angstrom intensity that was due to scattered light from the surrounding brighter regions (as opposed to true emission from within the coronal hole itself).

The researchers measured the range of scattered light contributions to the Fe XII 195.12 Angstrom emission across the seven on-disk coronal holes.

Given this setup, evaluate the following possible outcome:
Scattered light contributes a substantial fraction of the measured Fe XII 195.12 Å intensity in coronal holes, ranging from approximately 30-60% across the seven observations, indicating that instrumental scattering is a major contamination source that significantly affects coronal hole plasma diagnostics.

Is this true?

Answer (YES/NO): NO